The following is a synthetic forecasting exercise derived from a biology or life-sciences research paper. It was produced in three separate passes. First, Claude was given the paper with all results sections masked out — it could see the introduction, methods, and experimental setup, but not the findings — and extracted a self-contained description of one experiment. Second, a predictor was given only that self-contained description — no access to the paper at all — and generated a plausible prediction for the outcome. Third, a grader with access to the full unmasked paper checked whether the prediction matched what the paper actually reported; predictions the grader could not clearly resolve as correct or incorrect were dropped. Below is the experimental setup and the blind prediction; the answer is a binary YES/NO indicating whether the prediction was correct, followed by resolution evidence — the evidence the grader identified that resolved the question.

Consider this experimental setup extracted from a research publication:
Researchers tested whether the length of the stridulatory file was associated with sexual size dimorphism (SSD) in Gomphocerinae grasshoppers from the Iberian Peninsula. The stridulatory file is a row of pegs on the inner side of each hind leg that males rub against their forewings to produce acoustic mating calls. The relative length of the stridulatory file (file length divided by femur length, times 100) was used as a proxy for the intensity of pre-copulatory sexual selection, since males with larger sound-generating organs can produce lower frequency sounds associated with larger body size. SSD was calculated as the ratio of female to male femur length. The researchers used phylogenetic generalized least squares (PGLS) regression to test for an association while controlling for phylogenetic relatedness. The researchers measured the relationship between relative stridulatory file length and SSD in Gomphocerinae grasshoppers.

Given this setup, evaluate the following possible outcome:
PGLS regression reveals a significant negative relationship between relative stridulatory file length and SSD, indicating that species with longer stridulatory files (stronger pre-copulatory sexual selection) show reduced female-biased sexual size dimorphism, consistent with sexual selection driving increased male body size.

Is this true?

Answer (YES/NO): NO